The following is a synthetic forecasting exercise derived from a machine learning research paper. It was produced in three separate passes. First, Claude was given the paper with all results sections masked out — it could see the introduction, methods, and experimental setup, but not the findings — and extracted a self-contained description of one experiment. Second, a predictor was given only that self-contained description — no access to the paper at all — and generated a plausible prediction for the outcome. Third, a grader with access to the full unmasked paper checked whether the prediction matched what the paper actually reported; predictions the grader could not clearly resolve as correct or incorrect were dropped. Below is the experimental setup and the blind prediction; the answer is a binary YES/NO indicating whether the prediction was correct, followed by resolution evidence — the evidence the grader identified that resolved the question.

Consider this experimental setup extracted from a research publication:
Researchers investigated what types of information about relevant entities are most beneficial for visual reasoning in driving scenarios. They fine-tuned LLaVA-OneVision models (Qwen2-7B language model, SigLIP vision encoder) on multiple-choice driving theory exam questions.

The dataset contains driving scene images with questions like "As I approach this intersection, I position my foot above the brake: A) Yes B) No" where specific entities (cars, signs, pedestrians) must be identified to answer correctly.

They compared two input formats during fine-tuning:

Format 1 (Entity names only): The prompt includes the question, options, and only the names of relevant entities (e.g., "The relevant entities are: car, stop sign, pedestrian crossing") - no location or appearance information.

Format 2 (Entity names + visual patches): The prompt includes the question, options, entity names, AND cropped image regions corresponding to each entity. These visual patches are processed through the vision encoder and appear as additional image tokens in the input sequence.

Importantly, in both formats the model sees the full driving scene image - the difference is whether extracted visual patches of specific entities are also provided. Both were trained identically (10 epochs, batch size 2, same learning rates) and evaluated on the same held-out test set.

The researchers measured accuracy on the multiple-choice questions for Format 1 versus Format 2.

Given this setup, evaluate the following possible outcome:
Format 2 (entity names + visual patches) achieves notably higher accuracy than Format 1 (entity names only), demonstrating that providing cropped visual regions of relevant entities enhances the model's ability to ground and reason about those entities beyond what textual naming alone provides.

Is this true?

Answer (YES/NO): YES